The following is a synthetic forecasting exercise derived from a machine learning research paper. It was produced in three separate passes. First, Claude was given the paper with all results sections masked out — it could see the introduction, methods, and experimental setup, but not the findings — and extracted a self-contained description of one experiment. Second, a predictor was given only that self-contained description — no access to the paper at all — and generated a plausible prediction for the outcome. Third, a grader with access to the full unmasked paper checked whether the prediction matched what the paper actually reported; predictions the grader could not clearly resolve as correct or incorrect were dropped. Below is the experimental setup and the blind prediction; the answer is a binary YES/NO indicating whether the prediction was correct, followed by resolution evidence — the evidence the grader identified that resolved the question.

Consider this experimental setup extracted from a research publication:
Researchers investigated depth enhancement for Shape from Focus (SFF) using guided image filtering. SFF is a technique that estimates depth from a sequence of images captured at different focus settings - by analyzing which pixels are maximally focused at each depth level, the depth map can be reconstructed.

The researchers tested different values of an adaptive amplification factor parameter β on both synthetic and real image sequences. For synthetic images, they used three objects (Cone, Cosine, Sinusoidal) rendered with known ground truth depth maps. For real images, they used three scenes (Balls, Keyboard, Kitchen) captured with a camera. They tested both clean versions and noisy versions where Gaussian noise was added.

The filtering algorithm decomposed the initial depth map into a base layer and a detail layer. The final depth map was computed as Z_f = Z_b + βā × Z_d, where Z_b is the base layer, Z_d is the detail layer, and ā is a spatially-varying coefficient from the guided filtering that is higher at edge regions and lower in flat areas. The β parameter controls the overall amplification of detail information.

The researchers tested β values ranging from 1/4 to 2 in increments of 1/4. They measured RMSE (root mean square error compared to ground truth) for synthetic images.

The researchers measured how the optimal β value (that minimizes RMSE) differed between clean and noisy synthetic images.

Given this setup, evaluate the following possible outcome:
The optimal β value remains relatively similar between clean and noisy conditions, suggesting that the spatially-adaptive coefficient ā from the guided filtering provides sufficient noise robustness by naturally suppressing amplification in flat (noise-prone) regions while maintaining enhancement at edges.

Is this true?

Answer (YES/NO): YES